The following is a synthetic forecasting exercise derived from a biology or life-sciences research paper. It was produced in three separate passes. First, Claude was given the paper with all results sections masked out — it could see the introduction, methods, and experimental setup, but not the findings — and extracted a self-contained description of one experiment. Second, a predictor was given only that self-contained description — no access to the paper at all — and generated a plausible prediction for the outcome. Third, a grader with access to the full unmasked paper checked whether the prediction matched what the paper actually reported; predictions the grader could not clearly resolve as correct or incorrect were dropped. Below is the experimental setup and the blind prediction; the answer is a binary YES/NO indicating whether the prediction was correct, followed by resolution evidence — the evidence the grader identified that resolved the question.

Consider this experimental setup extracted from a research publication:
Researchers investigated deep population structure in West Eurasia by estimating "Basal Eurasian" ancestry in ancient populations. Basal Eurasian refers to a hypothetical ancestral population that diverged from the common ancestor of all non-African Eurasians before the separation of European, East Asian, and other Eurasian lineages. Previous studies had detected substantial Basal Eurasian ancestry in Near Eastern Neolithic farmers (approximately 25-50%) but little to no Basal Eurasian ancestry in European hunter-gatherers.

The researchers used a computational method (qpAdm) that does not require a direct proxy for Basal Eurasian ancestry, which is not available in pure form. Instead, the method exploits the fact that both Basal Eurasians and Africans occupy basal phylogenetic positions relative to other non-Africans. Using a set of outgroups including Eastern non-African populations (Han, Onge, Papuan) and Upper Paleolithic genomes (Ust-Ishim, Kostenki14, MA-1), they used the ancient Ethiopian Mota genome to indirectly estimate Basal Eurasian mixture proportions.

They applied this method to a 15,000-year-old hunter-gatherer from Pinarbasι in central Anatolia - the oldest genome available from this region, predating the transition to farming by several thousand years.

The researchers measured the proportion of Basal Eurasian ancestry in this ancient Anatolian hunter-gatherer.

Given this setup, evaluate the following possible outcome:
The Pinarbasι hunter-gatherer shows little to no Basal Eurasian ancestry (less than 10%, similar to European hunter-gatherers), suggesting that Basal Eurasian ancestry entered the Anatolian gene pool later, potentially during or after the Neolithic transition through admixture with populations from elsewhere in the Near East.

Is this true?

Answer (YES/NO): NO